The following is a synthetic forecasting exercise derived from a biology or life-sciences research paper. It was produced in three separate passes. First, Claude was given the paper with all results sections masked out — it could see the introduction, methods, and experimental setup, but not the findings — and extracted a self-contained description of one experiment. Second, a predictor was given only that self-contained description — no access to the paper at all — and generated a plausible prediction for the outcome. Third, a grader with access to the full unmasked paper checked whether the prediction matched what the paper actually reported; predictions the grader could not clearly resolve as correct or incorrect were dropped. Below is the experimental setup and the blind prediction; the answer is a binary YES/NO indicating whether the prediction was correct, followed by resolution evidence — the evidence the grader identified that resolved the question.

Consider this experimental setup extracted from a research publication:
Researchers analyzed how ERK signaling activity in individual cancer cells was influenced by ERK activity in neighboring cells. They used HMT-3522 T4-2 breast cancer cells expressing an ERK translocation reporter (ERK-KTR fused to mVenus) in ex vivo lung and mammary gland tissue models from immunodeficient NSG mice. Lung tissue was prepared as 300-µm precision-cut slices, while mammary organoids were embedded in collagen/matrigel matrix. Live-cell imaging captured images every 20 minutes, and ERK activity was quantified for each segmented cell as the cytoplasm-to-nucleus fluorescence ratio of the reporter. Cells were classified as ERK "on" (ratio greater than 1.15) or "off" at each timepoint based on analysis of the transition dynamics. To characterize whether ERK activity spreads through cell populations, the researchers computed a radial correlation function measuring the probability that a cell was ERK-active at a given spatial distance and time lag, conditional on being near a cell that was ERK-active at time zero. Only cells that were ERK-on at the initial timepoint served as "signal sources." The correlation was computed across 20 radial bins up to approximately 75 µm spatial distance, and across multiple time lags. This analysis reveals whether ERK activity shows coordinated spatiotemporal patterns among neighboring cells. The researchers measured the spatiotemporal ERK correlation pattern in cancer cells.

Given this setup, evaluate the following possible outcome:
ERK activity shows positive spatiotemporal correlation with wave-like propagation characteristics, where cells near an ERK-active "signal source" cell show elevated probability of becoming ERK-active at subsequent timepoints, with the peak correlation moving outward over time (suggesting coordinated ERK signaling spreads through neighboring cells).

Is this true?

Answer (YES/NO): YES